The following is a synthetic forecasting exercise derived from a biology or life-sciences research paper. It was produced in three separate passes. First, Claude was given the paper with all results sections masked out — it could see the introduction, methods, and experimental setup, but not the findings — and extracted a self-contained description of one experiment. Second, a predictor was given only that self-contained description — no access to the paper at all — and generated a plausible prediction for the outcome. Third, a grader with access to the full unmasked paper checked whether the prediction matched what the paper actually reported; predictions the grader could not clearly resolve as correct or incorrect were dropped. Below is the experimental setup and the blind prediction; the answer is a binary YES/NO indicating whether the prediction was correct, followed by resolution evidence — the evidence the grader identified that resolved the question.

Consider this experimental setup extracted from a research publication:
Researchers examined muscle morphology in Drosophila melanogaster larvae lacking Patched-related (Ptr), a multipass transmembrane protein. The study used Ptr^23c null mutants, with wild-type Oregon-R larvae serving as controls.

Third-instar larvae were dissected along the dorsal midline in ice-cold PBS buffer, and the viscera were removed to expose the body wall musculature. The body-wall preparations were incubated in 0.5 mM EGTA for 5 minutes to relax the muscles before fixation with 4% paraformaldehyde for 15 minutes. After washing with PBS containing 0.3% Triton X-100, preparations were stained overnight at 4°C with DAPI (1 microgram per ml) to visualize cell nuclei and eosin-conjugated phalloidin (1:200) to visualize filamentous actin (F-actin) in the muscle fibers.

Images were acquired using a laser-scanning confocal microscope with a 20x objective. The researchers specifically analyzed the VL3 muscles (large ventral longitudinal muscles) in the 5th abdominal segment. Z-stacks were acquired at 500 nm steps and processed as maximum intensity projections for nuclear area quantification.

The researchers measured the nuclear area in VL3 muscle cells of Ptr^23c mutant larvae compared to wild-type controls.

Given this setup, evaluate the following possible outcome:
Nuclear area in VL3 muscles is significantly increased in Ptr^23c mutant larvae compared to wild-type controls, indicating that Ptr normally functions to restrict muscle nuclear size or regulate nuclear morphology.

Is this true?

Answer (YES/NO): YES